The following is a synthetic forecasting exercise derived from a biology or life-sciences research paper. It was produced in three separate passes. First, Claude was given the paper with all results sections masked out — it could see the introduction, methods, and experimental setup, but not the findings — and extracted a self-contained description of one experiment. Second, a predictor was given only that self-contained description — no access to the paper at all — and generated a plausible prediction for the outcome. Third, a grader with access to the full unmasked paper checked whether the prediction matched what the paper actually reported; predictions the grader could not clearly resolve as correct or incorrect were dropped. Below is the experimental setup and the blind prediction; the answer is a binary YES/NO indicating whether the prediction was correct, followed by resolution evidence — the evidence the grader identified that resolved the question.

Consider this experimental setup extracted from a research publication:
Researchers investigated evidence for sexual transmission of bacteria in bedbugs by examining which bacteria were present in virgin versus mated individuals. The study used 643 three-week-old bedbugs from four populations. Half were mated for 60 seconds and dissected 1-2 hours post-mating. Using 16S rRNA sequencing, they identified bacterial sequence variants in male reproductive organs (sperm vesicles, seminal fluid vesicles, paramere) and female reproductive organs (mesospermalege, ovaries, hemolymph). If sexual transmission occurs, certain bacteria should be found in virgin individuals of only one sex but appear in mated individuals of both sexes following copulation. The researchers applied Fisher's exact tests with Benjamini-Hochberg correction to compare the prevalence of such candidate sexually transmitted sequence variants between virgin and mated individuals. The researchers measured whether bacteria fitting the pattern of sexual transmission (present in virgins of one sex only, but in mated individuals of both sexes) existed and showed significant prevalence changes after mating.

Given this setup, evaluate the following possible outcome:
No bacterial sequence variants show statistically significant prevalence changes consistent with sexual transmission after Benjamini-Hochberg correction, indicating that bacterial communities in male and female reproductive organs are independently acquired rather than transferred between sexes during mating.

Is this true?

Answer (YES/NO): NO